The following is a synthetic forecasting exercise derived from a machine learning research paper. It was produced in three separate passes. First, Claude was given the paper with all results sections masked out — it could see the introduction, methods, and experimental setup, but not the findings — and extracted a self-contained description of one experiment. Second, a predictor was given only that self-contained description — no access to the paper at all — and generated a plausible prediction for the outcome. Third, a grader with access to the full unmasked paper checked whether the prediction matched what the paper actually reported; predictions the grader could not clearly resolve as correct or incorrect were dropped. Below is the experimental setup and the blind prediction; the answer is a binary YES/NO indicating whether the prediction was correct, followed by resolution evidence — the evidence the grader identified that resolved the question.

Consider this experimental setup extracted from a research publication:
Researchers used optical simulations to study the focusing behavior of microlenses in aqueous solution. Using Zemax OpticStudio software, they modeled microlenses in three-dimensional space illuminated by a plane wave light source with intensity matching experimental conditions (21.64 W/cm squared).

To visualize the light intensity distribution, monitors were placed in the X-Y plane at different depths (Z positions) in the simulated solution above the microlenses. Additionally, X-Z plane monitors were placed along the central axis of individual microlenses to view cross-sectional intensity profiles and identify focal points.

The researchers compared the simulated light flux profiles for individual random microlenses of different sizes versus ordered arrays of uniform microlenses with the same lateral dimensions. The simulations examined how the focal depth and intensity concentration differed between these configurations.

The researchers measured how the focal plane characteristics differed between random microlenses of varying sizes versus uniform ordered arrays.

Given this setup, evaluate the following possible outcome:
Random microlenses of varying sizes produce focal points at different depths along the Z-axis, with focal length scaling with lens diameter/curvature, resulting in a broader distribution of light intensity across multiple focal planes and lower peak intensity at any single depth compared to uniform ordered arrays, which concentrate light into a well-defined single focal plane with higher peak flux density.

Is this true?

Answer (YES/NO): YES